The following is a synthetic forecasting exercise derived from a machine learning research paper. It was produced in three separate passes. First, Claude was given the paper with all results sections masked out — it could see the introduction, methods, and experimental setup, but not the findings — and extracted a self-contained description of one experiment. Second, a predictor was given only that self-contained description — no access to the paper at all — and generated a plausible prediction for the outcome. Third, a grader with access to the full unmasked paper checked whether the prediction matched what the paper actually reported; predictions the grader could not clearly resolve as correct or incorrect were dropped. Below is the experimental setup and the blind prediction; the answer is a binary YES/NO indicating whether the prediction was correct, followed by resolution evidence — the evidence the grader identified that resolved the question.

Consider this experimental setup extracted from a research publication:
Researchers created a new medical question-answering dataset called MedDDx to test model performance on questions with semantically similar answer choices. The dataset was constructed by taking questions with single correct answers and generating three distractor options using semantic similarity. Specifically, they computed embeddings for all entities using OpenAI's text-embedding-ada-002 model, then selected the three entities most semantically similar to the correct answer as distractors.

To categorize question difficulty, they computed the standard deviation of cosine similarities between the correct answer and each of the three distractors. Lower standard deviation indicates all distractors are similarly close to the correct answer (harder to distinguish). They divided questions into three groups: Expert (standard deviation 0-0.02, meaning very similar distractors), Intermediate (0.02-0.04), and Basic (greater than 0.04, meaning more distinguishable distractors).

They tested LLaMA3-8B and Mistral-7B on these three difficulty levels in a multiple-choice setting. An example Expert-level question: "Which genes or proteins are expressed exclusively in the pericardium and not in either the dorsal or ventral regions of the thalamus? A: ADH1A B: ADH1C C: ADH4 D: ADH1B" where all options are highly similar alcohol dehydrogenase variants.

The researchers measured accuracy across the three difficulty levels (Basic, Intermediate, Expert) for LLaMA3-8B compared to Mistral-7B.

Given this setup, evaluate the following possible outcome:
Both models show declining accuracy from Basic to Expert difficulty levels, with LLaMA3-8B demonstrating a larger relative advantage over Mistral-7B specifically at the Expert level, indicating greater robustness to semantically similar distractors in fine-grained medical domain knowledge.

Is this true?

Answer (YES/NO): NO